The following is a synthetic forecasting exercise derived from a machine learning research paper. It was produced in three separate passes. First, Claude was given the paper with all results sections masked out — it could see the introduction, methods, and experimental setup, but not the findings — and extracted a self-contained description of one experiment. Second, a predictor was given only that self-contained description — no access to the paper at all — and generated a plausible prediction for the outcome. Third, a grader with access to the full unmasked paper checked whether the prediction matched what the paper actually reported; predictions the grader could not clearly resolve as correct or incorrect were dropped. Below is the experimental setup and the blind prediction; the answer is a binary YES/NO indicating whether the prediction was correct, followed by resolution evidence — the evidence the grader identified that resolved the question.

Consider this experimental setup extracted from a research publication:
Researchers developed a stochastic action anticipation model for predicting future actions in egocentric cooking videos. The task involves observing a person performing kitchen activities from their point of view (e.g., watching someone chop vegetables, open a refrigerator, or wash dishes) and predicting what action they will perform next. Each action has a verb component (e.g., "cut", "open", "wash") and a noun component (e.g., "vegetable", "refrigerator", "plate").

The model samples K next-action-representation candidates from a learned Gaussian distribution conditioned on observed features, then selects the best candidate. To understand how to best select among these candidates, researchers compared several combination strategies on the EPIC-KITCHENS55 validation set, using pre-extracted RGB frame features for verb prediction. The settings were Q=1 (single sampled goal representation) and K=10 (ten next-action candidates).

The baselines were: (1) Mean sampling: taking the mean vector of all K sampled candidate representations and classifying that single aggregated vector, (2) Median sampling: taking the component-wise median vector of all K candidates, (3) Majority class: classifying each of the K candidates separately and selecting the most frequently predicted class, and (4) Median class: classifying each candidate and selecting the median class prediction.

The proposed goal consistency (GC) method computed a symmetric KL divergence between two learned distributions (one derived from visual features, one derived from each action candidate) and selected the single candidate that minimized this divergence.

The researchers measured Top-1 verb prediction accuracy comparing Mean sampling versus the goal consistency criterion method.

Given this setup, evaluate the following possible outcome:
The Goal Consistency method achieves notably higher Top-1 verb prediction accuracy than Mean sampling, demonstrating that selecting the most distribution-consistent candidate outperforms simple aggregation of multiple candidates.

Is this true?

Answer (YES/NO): YES